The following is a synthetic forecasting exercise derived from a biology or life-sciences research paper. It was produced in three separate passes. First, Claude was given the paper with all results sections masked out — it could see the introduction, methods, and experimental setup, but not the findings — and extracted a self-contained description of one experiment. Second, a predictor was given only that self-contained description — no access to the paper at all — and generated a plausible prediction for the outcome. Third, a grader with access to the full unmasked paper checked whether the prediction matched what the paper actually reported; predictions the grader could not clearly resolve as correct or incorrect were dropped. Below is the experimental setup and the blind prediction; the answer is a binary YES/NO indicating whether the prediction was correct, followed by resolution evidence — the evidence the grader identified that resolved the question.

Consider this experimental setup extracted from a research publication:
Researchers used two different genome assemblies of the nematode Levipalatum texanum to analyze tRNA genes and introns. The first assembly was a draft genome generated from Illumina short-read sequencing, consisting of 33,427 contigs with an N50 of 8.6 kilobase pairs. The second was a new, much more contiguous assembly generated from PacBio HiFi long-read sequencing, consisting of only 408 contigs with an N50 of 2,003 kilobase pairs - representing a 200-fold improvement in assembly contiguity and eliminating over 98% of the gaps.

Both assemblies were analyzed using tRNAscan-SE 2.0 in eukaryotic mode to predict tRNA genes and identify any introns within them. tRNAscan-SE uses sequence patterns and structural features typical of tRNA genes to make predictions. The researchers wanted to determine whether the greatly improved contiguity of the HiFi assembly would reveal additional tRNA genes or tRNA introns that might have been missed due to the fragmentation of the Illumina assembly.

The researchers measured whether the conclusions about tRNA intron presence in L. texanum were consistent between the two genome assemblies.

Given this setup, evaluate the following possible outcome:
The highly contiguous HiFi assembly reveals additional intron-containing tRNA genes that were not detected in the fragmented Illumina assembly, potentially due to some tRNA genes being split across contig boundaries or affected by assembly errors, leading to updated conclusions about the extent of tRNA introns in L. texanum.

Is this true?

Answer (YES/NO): NO